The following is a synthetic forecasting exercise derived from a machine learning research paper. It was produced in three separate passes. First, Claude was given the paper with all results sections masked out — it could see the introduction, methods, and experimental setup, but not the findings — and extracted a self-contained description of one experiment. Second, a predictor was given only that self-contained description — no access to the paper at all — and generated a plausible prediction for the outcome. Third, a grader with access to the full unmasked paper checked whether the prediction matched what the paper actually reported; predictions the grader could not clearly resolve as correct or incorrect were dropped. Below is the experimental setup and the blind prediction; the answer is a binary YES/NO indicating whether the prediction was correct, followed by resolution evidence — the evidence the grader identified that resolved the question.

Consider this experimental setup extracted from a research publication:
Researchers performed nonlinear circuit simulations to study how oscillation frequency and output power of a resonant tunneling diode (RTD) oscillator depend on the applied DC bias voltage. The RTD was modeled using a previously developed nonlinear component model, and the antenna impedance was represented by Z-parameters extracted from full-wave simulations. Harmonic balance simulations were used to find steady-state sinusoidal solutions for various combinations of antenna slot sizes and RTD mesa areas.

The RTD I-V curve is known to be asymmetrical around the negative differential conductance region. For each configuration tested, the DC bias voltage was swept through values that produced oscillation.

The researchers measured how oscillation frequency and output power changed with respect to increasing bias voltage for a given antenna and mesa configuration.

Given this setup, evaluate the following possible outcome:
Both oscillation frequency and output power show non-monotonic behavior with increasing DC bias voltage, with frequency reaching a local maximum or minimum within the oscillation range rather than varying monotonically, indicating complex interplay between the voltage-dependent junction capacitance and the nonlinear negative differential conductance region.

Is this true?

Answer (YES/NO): NO